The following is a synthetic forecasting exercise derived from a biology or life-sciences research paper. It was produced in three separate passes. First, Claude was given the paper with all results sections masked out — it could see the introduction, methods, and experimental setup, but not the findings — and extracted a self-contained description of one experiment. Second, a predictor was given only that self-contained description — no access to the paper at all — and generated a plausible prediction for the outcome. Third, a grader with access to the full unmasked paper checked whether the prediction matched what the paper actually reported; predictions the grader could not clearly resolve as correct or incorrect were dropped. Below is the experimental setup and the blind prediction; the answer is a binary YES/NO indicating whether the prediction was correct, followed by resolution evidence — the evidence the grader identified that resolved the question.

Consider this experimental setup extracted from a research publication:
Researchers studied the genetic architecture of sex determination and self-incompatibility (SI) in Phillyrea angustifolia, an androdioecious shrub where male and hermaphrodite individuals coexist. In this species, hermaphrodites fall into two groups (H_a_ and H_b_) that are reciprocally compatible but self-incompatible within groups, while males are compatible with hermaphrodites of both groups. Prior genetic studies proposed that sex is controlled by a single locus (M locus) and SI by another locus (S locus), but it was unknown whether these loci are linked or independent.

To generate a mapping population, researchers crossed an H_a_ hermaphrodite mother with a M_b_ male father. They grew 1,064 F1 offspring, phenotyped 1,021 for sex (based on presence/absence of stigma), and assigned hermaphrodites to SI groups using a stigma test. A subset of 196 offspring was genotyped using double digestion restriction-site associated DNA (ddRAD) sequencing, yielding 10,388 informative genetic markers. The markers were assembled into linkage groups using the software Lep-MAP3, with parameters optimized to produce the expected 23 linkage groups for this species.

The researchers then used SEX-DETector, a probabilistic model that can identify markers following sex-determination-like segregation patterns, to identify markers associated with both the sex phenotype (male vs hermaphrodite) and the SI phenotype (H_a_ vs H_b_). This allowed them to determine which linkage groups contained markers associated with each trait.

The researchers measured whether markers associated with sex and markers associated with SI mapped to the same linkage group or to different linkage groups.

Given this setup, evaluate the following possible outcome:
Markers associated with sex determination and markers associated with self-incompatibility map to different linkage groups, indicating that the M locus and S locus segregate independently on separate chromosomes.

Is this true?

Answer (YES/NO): YES